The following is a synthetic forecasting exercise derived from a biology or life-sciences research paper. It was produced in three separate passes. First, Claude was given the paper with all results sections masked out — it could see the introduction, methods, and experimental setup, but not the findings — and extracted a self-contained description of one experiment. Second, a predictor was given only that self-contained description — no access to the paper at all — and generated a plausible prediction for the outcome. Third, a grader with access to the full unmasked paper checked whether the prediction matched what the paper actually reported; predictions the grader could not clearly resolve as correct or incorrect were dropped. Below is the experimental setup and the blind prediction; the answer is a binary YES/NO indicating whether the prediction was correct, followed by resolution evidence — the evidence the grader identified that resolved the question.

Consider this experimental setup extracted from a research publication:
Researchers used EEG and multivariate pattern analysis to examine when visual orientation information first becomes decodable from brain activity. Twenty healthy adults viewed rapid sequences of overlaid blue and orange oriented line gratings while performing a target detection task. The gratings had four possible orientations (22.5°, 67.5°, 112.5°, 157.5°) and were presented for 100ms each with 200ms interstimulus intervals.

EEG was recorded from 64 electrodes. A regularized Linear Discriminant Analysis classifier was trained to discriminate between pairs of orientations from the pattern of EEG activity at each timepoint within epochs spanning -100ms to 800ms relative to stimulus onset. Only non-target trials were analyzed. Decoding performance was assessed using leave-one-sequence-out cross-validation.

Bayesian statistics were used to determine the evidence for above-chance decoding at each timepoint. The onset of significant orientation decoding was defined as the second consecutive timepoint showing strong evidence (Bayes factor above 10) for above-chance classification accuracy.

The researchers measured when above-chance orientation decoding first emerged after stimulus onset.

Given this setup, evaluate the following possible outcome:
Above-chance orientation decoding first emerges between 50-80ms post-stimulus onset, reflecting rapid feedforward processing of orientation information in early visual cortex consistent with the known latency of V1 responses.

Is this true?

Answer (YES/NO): NO